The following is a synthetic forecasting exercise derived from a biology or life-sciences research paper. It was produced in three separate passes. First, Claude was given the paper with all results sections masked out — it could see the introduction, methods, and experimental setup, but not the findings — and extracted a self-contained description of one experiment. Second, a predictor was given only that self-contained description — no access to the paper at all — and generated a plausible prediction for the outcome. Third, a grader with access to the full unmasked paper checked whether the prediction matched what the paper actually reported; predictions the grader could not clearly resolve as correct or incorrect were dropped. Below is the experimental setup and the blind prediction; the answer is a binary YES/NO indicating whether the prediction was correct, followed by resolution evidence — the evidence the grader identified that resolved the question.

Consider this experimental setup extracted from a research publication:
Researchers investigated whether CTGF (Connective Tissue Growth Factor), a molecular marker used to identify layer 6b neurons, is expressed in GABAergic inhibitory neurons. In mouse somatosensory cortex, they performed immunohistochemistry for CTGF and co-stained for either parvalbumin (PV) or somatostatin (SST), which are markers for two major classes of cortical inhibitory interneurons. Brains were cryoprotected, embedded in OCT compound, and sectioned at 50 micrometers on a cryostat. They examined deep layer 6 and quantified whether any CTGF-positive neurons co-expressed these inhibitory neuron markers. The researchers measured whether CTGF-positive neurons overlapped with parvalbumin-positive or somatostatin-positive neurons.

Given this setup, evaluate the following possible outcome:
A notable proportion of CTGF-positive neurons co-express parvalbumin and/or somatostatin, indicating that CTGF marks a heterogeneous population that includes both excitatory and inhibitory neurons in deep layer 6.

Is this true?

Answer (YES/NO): NO